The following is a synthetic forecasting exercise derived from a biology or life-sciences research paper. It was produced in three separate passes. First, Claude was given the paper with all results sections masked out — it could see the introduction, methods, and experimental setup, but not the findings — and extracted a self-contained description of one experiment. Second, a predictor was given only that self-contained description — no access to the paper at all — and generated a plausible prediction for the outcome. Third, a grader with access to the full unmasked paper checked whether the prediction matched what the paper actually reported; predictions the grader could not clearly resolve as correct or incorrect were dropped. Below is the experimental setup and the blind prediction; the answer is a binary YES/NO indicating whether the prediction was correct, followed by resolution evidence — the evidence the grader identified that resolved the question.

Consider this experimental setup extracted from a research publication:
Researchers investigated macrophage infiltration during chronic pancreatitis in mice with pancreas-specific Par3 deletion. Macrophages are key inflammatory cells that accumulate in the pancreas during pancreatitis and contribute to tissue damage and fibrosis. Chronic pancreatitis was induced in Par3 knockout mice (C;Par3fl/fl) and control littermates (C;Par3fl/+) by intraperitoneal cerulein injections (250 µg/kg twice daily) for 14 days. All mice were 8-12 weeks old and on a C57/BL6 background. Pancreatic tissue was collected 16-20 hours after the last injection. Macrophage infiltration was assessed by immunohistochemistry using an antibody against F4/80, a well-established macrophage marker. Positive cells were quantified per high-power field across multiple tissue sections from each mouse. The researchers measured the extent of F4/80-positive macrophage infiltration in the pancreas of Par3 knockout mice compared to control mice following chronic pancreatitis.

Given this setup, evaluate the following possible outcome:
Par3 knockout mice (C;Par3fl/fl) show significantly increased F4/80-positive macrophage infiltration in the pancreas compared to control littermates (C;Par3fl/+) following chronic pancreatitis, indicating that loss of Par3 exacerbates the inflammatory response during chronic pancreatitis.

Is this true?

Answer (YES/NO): YES